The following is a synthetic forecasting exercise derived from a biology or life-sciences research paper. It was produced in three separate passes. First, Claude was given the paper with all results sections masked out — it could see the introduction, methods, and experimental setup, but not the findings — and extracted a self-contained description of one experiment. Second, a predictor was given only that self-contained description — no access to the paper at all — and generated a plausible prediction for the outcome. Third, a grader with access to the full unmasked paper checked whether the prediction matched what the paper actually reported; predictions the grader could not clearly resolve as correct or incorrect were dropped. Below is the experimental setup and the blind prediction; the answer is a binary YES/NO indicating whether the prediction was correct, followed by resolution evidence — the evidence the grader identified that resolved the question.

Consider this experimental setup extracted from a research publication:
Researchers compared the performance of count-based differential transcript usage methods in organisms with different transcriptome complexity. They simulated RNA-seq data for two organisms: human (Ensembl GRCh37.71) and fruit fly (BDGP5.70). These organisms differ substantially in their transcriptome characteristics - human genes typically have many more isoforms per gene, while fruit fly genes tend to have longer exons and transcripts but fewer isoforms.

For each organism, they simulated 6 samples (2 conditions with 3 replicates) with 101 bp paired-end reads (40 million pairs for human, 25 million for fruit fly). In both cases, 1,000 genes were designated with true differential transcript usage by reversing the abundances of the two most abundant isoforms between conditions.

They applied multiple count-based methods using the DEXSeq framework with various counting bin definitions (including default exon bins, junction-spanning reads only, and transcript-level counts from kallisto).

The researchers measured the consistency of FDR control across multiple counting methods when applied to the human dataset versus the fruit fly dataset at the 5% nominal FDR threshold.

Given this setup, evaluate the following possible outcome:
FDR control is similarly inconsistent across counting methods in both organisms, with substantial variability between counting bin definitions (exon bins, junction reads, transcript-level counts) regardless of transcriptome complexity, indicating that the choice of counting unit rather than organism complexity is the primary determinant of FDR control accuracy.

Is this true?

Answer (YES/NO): NO